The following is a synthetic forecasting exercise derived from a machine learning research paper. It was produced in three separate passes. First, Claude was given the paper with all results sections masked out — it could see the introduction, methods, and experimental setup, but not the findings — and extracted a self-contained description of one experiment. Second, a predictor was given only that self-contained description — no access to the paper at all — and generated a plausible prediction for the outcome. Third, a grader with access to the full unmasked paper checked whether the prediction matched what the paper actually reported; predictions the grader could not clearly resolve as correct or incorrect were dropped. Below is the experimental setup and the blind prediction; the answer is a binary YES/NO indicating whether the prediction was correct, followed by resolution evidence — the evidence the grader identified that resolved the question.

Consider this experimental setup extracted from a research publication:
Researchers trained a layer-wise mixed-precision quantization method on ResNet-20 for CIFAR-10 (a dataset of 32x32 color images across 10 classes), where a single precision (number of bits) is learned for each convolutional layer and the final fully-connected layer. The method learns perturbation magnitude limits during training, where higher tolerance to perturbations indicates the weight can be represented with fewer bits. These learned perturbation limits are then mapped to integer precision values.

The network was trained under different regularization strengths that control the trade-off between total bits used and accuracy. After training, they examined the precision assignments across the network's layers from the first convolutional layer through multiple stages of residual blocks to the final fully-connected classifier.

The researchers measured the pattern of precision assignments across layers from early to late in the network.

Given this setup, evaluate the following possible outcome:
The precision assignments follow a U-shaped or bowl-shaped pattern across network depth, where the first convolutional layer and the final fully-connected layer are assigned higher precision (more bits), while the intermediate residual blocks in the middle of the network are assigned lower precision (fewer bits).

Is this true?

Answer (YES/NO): YES